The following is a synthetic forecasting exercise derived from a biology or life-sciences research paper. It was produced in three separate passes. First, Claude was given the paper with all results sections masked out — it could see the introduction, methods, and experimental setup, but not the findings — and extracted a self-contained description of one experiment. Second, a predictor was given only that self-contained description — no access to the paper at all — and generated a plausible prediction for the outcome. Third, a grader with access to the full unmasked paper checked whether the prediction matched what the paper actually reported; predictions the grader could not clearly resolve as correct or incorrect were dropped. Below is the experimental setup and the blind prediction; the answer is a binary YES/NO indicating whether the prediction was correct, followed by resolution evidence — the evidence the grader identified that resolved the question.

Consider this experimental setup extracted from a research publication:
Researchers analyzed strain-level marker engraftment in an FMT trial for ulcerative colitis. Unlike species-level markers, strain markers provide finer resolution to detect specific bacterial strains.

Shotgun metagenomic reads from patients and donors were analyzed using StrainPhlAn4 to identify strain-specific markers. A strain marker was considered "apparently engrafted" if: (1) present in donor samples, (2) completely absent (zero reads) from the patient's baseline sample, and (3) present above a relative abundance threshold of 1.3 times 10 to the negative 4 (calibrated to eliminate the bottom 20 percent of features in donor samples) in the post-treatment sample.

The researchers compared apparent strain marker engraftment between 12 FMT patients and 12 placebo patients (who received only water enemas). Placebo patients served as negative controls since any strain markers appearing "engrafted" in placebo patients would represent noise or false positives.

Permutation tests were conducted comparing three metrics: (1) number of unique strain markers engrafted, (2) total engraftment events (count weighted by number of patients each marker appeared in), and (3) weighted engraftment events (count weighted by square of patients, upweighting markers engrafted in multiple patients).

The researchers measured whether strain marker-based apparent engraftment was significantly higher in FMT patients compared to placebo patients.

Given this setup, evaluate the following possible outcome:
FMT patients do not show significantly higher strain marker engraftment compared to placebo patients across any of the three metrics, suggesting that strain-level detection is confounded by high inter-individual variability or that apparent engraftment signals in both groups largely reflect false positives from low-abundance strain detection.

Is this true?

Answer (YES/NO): NO